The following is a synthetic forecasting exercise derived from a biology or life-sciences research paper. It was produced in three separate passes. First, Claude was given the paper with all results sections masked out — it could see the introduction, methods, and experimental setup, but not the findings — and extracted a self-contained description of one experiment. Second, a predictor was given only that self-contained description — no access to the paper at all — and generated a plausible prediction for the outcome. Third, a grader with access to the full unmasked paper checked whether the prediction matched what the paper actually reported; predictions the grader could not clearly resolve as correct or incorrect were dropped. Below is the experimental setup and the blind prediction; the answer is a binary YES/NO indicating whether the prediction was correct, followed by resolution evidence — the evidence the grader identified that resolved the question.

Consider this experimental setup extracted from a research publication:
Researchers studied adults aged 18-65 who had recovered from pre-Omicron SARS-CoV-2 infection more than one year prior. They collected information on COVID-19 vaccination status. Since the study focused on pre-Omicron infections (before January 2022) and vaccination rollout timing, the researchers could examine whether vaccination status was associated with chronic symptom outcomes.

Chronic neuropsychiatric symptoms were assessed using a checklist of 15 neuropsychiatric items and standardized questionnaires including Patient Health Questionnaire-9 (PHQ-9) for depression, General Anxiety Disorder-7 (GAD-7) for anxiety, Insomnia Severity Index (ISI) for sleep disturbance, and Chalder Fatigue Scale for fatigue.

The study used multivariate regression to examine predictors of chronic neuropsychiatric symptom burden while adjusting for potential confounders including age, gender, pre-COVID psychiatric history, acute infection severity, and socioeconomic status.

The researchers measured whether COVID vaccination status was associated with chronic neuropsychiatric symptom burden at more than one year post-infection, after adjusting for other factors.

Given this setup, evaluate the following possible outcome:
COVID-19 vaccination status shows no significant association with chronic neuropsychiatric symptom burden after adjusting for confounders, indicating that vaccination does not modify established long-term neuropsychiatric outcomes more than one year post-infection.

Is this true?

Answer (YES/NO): NO